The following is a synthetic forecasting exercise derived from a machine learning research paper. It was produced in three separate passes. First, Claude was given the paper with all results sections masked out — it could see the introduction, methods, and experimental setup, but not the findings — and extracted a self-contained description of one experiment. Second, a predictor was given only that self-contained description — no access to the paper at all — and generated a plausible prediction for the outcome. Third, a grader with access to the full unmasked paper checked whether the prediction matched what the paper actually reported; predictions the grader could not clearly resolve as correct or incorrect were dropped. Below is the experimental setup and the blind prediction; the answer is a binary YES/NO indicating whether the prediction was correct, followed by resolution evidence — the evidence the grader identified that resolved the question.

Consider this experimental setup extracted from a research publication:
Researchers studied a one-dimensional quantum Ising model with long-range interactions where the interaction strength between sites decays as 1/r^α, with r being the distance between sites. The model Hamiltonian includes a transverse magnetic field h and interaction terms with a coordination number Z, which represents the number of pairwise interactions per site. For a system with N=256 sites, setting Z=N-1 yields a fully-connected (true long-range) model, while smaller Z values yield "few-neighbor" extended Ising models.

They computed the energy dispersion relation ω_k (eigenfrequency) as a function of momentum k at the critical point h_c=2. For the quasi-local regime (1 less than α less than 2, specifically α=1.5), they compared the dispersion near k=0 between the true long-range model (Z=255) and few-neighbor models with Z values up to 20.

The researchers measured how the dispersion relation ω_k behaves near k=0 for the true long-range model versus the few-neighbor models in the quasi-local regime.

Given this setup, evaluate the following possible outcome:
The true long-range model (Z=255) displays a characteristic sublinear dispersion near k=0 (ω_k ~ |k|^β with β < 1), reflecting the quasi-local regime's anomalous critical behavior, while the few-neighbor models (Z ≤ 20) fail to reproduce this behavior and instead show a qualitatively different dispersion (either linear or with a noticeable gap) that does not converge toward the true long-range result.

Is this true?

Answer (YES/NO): YES